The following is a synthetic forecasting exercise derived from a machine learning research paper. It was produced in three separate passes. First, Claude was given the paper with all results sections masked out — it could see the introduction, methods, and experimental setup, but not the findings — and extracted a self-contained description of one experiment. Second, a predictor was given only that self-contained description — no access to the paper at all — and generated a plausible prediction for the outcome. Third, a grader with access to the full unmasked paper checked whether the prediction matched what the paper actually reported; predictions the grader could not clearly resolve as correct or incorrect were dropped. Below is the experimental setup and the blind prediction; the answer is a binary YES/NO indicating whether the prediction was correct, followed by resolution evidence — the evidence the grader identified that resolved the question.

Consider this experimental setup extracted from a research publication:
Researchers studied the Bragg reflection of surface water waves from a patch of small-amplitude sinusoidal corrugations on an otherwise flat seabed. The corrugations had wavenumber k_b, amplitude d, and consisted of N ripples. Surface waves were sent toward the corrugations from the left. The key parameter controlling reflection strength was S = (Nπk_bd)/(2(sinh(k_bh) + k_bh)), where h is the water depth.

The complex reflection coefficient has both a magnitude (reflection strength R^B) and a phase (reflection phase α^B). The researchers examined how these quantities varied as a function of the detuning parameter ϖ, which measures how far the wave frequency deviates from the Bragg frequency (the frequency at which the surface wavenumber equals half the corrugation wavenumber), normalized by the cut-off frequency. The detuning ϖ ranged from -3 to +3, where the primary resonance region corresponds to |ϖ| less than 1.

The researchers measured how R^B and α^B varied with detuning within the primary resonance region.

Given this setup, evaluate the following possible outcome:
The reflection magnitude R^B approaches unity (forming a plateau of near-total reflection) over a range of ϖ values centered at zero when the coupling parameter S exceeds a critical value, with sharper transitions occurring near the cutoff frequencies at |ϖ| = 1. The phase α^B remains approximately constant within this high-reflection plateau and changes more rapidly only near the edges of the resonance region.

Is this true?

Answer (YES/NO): NO